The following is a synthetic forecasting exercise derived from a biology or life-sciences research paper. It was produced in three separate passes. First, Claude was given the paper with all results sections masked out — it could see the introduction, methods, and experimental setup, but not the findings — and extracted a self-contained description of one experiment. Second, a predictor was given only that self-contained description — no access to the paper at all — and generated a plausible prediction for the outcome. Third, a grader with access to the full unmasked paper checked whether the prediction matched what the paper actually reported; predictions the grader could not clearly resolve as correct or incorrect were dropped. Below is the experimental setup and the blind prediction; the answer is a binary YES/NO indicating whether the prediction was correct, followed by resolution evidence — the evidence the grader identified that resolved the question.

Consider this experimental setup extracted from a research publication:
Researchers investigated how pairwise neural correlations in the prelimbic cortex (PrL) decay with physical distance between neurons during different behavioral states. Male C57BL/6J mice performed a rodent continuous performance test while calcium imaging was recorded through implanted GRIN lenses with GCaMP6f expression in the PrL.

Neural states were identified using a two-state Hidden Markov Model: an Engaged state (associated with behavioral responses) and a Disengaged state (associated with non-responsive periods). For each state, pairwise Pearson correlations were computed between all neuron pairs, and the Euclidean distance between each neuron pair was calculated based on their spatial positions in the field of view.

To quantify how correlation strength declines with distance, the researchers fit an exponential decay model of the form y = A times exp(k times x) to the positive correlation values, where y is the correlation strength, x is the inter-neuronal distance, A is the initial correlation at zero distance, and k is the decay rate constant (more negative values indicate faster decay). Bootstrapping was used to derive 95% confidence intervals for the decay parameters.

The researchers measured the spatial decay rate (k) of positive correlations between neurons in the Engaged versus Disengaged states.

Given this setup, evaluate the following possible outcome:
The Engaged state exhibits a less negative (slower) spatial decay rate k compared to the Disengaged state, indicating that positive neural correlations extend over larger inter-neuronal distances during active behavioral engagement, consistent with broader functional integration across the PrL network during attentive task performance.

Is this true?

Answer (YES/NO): NO